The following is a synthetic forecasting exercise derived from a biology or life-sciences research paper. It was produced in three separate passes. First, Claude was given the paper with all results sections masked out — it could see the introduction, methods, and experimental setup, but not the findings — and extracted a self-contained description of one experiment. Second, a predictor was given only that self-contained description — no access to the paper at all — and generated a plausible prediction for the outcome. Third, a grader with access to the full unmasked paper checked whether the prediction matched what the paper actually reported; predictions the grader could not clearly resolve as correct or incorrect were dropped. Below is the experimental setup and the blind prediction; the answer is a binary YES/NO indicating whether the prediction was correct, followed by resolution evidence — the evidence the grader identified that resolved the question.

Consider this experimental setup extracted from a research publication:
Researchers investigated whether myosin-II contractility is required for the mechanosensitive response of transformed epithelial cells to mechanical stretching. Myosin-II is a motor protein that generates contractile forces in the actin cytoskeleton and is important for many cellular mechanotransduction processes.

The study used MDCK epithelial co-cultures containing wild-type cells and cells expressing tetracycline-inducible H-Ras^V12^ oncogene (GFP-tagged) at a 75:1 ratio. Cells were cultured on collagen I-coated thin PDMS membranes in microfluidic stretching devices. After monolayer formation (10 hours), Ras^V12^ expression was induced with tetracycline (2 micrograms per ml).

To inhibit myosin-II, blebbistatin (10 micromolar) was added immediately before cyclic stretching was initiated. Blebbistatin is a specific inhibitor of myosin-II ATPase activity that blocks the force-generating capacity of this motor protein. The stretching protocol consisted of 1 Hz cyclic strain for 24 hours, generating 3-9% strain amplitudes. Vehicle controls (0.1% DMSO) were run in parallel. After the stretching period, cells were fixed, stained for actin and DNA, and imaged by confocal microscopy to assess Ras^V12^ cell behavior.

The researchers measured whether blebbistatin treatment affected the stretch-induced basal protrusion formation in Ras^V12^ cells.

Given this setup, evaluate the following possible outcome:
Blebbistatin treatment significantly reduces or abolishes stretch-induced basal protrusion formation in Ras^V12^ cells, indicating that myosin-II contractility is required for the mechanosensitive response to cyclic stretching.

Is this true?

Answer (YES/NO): YES